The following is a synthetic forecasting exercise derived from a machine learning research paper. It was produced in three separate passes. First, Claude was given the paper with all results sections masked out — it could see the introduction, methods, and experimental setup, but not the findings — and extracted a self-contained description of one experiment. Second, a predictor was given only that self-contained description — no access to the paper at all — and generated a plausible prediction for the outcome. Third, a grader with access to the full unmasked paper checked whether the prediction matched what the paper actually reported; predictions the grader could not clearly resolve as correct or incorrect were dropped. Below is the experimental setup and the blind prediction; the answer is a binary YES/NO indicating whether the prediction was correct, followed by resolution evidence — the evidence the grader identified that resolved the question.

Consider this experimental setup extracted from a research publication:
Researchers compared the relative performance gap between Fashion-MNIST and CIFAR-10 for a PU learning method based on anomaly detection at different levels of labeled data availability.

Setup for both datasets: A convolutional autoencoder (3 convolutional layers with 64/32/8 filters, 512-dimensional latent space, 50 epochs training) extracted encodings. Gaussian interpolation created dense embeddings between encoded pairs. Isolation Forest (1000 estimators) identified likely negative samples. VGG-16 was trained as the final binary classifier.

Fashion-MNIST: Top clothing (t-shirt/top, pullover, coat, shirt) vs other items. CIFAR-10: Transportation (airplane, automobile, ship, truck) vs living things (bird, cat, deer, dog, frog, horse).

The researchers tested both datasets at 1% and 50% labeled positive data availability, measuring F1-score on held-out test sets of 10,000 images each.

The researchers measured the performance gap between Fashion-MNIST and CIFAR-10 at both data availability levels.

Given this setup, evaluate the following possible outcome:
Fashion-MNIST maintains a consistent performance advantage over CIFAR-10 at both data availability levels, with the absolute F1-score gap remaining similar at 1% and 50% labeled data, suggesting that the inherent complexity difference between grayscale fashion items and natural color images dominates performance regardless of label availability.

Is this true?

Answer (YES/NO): NO